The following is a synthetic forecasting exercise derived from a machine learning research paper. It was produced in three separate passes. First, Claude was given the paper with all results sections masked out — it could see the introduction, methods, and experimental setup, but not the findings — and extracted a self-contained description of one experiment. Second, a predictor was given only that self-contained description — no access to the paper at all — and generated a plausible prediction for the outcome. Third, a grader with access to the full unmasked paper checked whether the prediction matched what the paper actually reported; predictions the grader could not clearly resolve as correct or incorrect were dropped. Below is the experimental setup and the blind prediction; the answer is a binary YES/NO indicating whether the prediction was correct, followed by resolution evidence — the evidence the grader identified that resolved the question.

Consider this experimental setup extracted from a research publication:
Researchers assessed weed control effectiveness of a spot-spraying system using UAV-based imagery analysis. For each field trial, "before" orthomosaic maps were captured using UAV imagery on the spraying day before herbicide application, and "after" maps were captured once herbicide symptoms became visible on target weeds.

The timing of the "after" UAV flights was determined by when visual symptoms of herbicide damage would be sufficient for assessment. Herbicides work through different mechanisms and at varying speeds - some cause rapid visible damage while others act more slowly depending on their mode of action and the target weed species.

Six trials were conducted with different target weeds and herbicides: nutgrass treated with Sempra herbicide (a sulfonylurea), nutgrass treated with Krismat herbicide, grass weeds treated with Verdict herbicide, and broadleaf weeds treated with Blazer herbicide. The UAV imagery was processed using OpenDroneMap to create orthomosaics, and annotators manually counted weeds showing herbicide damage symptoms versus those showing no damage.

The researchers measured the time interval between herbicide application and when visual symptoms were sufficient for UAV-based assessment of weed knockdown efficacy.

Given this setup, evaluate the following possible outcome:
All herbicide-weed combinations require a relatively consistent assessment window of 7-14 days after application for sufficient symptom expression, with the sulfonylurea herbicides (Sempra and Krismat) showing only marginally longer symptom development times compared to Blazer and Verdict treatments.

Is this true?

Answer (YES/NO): NO